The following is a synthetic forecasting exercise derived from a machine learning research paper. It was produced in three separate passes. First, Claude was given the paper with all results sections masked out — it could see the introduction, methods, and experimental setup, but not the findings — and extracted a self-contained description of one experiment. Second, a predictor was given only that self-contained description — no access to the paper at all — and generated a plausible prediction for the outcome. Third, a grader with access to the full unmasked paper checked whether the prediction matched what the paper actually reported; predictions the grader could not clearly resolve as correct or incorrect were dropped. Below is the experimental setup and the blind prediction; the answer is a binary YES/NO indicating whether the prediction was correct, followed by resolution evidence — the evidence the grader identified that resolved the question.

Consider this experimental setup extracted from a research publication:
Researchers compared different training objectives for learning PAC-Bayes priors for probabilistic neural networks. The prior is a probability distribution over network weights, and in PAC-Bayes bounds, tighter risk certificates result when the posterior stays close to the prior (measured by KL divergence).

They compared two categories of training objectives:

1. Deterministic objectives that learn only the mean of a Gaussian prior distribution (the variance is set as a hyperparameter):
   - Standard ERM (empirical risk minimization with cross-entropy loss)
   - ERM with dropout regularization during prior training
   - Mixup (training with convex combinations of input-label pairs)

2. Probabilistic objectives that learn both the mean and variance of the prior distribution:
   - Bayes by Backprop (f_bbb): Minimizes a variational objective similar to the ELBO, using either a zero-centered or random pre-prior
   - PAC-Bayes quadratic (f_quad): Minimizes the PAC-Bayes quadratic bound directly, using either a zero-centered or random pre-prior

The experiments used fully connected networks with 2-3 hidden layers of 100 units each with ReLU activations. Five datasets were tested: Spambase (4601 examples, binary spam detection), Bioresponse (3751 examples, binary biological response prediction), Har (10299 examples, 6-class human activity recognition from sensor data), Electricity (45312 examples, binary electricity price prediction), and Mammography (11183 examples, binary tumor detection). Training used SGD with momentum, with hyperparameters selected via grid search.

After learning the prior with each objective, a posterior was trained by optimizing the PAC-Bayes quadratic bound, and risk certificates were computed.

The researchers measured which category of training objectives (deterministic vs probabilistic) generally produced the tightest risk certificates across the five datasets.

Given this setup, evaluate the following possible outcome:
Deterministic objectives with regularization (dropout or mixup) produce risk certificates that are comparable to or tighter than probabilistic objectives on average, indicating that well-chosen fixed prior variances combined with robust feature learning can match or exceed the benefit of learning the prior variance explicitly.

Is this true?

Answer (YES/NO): NO